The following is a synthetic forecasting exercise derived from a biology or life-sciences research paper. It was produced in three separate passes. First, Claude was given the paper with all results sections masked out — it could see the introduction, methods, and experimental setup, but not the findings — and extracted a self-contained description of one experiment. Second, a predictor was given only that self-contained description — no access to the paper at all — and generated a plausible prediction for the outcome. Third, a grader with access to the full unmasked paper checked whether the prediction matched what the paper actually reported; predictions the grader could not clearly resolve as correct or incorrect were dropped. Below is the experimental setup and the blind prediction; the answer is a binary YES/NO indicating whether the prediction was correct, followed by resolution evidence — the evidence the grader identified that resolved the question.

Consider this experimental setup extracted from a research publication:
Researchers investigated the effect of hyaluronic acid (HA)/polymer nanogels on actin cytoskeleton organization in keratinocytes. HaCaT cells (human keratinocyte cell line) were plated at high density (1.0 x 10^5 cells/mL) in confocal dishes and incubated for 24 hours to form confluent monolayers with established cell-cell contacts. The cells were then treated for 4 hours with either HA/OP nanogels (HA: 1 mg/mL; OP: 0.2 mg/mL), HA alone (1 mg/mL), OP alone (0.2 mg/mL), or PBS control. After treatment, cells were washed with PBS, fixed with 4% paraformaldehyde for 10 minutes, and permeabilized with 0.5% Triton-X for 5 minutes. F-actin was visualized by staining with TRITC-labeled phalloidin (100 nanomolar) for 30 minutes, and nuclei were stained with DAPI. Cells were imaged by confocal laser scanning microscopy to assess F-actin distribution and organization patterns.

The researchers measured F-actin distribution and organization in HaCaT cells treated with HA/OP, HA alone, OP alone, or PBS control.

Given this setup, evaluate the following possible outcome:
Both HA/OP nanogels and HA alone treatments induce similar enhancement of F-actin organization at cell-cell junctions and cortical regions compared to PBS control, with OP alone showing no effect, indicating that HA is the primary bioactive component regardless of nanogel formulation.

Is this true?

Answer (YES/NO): NO